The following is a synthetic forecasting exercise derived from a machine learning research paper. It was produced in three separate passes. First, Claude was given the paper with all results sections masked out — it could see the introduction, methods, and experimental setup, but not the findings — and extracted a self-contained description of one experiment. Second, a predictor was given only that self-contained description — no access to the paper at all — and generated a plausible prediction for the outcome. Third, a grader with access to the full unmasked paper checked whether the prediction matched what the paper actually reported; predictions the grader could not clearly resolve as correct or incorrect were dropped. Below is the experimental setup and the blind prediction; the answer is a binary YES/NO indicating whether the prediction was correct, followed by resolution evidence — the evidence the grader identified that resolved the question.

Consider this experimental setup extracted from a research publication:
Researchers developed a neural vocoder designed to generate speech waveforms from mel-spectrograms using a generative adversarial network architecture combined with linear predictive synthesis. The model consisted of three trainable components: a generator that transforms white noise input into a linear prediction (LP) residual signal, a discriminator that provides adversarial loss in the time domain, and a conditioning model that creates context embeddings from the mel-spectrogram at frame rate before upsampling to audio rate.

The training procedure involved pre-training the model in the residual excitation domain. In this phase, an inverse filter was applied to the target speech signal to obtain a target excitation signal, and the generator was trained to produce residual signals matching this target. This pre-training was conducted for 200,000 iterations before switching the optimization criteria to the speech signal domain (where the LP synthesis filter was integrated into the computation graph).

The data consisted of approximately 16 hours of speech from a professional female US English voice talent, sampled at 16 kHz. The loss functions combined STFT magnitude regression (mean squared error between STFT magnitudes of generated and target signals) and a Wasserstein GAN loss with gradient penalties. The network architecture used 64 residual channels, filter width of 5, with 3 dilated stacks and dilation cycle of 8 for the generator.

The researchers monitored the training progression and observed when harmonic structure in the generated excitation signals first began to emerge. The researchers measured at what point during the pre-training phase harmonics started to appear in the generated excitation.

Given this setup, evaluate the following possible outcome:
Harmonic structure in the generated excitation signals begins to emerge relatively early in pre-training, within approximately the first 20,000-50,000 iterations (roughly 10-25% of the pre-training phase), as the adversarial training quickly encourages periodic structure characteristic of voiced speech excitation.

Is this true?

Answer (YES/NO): NO